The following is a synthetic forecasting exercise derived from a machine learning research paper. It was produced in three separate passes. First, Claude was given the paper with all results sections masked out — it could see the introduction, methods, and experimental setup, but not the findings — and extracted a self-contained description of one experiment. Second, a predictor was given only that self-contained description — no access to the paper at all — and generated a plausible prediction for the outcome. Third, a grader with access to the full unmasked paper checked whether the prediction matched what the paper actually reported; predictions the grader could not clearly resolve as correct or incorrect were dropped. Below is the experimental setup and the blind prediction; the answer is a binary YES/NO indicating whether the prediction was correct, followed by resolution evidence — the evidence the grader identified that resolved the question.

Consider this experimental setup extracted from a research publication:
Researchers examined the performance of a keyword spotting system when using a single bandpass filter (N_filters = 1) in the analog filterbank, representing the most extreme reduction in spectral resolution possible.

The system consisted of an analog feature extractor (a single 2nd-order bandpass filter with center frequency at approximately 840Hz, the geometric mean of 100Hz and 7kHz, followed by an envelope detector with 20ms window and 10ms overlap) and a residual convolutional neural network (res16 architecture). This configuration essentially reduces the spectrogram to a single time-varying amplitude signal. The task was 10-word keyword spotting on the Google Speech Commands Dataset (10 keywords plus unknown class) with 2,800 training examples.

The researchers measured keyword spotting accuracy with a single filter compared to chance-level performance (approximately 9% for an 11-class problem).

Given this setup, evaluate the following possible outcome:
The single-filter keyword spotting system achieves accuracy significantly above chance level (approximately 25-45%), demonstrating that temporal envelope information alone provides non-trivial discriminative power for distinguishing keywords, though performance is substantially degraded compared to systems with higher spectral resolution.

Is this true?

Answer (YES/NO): NO